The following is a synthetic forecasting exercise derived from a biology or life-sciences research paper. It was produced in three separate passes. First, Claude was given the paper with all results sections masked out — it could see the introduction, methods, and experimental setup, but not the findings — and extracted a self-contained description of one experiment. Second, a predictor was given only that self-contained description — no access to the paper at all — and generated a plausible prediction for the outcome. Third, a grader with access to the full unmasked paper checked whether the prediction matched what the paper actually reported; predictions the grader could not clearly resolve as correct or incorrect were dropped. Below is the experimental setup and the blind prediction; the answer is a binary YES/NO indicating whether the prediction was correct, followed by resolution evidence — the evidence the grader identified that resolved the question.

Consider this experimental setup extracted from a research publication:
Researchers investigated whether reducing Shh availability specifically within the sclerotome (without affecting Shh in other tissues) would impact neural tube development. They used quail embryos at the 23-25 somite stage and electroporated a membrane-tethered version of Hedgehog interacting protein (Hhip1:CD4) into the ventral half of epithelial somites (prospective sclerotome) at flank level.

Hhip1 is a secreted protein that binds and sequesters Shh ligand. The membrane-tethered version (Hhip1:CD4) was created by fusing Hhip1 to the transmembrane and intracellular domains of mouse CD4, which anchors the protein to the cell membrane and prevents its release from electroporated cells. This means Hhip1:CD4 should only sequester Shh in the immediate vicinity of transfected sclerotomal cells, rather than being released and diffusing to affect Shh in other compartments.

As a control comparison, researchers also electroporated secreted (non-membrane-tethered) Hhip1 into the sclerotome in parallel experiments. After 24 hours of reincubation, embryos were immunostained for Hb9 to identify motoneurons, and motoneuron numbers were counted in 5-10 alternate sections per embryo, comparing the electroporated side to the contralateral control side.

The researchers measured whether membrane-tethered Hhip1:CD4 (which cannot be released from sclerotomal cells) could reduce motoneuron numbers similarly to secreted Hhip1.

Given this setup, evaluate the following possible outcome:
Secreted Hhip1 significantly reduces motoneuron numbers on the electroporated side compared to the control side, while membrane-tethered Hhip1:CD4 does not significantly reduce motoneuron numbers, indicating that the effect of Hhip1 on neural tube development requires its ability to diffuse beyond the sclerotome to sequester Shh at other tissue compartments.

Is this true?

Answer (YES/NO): NO